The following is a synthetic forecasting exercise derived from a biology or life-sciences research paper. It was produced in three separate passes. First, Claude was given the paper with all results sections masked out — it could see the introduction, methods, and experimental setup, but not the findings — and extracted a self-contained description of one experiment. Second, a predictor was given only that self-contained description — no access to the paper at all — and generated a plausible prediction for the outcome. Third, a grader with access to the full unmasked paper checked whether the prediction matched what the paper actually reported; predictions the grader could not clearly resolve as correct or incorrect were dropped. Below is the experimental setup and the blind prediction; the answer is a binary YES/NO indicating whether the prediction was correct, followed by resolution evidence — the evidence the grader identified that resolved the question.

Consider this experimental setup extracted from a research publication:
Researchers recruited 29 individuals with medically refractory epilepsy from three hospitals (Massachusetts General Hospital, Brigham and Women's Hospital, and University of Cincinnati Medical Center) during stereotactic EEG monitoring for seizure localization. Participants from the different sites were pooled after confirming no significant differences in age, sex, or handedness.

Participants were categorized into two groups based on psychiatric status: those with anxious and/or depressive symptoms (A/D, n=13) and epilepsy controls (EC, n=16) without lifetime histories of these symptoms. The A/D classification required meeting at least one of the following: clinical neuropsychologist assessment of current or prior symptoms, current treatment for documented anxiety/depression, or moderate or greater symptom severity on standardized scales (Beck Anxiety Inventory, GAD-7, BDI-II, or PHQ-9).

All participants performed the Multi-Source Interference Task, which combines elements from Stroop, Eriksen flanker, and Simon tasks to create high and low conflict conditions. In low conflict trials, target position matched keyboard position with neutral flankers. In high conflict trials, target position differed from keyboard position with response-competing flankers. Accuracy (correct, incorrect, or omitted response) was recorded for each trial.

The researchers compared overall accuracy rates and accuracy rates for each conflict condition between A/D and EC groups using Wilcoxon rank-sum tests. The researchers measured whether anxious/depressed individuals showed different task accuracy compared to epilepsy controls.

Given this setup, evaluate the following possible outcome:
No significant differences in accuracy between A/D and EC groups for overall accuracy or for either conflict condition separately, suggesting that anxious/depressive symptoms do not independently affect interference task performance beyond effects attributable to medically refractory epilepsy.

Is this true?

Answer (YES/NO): YES